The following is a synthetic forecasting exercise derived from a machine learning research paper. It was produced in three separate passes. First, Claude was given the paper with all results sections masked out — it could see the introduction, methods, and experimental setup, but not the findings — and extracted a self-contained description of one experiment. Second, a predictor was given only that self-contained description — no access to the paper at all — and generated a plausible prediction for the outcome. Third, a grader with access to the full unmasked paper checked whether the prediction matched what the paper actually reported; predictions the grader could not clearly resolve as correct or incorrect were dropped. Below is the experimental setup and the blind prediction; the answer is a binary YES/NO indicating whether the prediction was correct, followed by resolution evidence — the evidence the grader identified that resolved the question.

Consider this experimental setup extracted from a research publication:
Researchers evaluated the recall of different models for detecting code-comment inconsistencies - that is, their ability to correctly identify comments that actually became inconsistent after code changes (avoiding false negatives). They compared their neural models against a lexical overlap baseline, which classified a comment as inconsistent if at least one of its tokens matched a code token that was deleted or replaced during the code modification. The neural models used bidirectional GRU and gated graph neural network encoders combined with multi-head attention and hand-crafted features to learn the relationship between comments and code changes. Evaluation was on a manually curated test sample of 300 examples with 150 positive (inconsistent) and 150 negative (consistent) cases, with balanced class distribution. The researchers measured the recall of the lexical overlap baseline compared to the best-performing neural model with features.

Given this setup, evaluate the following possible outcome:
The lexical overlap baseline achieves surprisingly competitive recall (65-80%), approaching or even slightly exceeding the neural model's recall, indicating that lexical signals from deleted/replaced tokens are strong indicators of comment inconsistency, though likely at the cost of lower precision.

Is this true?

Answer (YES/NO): NO